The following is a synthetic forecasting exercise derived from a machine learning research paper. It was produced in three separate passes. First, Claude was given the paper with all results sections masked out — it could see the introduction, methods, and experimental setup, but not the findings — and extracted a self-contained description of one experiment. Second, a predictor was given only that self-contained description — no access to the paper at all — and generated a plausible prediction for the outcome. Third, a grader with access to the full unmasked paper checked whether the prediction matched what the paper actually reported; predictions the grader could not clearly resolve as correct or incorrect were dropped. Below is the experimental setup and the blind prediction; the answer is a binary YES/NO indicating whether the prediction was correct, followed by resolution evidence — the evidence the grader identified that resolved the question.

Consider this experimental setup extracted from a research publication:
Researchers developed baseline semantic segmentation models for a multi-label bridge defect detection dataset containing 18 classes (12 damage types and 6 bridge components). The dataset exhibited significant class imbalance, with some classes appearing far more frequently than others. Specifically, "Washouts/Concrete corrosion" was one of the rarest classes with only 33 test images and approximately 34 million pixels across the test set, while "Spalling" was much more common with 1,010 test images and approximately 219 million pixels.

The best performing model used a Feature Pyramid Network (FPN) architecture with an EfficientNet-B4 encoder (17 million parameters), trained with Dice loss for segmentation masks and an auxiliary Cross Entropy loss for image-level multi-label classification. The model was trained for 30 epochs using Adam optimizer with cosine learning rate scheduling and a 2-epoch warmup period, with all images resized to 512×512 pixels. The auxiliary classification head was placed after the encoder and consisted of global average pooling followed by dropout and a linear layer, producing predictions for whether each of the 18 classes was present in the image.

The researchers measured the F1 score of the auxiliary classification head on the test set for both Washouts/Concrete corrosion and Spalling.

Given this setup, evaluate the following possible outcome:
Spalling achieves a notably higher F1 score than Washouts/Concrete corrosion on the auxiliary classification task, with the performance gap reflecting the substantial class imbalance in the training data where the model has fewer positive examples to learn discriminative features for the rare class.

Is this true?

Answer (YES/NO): YES